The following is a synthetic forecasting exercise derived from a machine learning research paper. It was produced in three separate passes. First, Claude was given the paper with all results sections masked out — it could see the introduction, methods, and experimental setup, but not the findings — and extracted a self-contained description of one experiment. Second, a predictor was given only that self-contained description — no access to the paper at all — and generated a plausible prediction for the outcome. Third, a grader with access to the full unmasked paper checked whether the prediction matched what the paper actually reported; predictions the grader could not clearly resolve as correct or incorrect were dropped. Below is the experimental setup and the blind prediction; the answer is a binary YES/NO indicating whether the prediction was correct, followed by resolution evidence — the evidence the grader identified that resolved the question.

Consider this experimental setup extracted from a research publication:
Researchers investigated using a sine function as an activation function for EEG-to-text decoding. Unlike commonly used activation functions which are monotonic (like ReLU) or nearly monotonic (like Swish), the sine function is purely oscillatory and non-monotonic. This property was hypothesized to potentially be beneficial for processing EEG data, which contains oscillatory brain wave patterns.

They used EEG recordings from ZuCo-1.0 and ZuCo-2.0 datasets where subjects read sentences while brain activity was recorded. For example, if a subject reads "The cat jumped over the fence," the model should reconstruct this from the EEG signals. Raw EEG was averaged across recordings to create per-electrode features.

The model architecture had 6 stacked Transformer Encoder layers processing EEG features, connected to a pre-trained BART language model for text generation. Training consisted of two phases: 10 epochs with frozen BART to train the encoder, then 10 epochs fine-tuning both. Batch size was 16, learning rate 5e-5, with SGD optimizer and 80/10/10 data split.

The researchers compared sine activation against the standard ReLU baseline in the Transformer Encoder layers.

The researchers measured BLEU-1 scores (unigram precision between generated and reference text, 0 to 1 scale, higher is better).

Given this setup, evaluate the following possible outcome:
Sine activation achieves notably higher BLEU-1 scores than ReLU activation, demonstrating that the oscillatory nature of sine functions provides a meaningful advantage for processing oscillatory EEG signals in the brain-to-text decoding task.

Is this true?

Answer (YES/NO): NO